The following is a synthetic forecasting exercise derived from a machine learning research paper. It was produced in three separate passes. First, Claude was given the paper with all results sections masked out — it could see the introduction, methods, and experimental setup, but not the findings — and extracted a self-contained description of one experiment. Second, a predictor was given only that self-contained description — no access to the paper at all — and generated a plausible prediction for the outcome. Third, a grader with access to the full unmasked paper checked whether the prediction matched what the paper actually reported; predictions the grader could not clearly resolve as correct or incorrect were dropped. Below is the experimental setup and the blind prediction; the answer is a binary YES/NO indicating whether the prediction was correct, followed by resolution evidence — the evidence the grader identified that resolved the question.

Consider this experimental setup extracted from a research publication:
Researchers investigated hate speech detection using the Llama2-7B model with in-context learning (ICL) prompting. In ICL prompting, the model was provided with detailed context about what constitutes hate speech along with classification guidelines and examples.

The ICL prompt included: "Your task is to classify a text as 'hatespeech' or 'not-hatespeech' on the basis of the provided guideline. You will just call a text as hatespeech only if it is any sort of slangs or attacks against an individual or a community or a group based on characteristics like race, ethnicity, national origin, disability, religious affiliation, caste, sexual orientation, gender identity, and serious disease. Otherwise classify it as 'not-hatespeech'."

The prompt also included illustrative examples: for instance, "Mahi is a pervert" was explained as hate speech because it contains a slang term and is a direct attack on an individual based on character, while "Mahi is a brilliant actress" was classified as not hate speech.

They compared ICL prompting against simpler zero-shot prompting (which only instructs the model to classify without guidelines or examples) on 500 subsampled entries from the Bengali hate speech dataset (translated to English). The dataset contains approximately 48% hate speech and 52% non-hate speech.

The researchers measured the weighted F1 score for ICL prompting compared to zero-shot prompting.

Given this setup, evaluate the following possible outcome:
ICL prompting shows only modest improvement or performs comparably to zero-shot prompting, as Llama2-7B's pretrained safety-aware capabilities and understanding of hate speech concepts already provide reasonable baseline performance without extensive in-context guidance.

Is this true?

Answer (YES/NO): NO